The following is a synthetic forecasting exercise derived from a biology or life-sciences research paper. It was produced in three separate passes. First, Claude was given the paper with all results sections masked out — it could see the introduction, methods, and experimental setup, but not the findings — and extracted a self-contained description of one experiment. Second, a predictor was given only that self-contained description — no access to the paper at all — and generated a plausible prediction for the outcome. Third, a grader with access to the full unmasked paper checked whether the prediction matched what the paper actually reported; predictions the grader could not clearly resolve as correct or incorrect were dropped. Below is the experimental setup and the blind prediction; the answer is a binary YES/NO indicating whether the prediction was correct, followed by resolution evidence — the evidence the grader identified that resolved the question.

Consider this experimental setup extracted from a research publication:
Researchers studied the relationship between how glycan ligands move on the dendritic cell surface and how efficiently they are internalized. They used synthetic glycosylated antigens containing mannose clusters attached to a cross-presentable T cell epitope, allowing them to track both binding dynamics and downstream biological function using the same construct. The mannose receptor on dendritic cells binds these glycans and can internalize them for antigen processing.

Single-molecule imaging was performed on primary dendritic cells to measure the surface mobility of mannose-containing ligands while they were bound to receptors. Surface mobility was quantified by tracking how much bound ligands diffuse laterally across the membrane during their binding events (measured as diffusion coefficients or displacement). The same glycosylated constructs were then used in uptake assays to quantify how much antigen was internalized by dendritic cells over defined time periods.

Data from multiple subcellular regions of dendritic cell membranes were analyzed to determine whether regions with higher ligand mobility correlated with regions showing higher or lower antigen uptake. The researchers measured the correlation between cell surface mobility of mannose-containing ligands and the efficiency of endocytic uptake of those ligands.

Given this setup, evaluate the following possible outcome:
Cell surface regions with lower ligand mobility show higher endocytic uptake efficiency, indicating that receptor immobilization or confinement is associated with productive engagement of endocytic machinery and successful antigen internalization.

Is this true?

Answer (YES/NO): YES